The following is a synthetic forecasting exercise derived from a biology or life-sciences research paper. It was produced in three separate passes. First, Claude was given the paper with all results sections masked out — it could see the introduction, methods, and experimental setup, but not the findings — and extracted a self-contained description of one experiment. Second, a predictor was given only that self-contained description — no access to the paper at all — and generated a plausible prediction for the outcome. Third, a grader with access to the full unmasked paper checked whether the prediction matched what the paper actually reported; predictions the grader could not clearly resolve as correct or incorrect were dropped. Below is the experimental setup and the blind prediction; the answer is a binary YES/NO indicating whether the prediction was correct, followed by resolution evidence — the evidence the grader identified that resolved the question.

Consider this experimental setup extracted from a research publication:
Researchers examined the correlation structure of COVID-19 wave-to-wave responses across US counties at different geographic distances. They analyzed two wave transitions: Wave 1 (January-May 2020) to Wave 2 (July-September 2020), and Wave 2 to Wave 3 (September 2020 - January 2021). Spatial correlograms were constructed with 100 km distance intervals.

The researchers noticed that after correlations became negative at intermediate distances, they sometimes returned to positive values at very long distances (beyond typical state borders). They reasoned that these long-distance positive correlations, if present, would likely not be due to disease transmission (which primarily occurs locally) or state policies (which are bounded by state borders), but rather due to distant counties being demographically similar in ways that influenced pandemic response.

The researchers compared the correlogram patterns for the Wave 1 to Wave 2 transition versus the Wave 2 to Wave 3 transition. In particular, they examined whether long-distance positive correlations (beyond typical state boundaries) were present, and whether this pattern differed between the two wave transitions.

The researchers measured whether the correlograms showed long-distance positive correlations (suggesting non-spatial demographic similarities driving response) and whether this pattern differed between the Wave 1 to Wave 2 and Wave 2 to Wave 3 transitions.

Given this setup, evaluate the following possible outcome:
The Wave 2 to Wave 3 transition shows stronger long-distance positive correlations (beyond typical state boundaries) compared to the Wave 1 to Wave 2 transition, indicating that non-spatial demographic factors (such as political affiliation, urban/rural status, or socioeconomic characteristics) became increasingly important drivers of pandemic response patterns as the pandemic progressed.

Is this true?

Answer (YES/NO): NO